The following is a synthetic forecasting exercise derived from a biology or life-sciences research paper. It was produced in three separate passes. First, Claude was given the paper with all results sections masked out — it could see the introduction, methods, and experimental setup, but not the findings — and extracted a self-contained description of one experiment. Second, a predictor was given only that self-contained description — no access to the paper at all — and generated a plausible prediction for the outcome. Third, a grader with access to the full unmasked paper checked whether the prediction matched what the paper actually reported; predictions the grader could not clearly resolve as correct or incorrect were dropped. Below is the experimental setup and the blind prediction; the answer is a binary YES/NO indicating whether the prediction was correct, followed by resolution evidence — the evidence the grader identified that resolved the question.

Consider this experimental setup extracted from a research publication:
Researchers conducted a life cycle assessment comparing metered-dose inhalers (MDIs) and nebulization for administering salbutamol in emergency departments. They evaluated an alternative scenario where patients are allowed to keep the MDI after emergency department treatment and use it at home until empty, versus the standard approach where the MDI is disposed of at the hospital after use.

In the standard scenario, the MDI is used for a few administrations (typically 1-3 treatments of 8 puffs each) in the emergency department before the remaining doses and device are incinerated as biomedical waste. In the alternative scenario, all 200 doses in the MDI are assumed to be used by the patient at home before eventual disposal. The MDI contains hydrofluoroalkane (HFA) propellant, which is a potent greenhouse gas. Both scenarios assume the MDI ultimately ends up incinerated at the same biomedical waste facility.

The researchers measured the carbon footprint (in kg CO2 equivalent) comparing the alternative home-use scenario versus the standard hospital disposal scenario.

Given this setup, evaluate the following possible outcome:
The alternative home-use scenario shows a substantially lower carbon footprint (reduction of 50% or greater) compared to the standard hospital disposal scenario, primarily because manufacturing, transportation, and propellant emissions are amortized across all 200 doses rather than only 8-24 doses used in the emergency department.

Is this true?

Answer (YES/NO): NO